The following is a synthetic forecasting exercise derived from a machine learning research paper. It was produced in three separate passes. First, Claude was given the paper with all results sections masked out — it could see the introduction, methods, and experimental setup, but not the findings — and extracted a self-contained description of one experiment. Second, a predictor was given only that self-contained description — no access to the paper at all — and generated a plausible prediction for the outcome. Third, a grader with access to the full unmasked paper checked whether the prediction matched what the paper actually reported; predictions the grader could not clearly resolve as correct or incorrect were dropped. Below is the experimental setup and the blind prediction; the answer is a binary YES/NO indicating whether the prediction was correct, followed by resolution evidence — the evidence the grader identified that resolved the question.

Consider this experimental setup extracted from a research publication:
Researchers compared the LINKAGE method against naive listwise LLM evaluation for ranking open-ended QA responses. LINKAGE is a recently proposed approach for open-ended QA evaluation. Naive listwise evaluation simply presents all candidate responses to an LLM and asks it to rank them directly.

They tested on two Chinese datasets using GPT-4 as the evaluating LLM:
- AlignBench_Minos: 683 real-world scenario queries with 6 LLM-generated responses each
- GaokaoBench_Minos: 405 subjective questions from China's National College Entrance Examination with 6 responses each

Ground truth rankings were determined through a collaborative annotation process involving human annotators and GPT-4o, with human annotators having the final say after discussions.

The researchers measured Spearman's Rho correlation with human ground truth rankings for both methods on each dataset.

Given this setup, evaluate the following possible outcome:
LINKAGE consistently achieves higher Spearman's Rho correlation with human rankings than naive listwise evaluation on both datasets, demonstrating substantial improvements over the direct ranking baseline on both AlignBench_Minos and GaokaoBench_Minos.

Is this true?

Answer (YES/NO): NO